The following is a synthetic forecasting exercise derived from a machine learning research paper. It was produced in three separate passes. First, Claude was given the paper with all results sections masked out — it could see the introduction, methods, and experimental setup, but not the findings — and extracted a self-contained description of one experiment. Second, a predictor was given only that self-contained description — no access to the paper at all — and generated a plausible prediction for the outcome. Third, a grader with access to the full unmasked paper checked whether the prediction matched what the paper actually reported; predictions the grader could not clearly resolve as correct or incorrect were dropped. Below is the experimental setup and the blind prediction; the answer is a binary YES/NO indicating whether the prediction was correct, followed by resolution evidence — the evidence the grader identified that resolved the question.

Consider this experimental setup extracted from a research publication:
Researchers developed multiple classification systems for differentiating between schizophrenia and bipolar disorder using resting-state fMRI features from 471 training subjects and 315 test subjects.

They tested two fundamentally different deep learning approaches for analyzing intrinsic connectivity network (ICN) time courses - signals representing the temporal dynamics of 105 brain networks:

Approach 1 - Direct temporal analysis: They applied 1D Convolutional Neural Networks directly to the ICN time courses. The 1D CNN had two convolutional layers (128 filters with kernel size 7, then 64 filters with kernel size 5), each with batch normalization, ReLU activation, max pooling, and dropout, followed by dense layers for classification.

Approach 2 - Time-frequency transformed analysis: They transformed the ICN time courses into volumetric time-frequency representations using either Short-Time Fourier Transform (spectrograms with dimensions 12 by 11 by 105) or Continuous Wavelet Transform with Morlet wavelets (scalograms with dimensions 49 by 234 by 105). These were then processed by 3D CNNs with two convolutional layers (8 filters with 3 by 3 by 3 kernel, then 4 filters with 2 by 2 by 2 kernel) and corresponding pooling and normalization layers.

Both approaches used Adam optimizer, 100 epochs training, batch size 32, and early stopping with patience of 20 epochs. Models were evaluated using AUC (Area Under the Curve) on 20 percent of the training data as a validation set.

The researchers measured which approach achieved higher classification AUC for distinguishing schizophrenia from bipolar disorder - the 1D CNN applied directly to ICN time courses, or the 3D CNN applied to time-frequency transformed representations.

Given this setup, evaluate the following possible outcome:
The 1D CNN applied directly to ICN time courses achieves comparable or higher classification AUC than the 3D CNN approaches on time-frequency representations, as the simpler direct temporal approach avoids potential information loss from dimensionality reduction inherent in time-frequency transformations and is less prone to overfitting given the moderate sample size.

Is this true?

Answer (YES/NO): YES